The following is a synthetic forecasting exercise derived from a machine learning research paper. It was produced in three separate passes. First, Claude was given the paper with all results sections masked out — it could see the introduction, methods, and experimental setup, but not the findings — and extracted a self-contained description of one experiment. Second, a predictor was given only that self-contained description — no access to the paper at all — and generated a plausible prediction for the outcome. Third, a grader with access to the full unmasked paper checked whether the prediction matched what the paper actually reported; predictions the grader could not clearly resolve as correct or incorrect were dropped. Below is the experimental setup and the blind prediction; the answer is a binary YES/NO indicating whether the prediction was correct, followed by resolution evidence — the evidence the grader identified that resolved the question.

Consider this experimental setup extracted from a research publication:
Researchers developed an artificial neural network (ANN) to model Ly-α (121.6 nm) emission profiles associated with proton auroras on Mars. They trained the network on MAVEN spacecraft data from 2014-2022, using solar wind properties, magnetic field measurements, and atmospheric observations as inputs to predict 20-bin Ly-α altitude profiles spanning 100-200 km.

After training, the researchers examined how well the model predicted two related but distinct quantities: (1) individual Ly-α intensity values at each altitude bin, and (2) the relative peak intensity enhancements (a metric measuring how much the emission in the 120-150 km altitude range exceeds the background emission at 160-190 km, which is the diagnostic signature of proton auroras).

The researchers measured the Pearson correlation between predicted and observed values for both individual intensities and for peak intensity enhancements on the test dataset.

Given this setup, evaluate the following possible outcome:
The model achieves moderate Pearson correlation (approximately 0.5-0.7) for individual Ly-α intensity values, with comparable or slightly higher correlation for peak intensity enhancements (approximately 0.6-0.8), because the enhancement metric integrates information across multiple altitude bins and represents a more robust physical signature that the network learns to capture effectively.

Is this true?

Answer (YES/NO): NO